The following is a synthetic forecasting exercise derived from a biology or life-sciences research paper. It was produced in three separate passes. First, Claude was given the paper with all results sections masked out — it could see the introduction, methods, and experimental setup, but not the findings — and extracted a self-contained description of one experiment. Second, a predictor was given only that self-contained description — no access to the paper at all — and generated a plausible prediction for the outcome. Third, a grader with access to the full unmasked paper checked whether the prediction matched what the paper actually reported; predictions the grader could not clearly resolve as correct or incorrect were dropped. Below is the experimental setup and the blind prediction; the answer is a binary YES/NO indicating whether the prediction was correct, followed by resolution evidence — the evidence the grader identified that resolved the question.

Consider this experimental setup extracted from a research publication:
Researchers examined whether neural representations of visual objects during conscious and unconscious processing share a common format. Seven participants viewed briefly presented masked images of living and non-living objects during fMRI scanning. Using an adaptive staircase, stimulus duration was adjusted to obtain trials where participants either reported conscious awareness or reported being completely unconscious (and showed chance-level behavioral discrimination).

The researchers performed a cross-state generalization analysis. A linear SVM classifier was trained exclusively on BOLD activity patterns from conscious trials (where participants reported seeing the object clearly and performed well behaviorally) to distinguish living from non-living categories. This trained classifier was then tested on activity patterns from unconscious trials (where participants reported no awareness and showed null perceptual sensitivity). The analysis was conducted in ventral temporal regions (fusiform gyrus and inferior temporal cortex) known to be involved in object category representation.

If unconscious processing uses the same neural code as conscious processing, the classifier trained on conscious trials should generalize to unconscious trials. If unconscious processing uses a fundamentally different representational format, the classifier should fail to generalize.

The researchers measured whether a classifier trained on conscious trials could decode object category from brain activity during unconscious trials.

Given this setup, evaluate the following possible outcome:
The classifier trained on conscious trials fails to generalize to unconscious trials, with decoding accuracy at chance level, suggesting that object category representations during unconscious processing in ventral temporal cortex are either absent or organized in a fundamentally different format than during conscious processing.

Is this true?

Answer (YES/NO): NO